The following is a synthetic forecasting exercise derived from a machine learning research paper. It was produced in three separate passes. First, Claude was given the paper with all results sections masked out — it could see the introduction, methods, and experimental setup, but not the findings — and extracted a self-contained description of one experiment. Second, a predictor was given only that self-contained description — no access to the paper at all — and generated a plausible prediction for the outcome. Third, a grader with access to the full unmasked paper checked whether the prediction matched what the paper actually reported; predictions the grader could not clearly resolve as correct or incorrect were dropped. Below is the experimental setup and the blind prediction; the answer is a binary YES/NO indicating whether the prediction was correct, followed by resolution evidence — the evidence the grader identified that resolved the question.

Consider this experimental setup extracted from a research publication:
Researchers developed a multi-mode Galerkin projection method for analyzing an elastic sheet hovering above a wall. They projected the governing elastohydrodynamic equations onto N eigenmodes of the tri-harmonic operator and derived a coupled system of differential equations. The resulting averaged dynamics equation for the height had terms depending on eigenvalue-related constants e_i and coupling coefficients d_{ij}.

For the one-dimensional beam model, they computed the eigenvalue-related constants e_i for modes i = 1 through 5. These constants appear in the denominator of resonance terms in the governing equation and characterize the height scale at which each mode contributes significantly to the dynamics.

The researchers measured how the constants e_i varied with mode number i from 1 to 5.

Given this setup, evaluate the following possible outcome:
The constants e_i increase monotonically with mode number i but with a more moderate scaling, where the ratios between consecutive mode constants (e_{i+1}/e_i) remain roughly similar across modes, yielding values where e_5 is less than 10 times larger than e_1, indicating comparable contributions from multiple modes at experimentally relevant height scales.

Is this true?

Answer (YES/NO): NO